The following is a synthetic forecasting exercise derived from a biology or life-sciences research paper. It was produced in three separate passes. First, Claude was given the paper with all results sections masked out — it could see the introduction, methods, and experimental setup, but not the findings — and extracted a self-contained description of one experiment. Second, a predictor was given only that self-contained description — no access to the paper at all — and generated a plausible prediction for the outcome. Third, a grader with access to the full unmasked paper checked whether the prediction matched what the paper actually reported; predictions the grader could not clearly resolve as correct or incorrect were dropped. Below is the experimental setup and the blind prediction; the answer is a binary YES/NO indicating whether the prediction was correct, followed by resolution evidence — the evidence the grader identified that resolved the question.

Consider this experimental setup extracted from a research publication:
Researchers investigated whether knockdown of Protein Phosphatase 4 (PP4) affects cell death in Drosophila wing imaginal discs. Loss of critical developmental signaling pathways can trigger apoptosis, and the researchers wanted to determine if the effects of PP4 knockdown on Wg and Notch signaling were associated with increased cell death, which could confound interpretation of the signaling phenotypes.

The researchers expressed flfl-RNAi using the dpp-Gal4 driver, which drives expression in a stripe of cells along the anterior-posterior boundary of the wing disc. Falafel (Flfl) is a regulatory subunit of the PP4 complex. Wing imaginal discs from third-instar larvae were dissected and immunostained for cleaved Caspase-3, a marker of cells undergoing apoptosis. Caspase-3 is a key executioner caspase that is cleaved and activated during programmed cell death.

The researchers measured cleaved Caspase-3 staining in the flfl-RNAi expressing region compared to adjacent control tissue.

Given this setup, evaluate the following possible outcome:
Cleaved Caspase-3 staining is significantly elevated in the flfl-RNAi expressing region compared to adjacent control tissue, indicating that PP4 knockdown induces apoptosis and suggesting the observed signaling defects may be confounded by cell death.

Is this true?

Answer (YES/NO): NO